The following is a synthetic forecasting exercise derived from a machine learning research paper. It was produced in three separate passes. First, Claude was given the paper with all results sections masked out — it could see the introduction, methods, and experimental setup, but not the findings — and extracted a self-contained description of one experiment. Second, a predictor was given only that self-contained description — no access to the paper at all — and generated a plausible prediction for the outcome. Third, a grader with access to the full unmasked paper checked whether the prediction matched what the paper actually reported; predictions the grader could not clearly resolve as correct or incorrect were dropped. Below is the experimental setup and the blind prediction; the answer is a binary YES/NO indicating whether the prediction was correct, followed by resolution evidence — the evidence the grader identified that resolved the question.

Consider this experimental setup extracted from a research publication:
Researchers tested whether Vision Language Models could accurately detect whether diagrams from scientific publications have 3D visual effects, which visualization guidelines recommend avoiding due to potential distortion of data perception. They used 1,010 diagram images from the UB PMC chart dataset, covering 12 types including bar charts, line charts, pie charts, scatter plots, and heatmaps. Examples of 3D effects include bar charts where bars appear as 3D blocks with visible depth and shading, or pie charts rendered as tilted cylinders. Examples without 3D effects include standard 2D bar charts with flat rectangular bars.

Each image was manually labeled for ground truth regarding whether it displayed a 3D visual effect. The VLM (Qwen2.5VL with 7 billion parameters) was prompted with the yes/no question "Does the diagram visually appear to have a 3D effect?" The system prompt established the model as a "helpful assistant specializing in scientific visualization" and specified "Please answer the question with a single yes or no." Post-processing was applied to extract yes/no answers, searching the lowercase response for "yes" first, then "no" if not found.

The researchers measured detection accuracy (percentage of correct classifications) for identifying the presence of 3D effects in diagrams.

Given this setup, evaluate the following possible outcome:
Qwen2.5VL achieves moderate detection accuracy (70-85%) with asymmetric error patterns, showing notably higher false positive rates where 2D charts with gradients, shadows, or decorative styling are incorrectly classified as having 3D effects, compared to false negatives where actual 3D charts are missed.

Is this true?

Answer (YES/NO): NO